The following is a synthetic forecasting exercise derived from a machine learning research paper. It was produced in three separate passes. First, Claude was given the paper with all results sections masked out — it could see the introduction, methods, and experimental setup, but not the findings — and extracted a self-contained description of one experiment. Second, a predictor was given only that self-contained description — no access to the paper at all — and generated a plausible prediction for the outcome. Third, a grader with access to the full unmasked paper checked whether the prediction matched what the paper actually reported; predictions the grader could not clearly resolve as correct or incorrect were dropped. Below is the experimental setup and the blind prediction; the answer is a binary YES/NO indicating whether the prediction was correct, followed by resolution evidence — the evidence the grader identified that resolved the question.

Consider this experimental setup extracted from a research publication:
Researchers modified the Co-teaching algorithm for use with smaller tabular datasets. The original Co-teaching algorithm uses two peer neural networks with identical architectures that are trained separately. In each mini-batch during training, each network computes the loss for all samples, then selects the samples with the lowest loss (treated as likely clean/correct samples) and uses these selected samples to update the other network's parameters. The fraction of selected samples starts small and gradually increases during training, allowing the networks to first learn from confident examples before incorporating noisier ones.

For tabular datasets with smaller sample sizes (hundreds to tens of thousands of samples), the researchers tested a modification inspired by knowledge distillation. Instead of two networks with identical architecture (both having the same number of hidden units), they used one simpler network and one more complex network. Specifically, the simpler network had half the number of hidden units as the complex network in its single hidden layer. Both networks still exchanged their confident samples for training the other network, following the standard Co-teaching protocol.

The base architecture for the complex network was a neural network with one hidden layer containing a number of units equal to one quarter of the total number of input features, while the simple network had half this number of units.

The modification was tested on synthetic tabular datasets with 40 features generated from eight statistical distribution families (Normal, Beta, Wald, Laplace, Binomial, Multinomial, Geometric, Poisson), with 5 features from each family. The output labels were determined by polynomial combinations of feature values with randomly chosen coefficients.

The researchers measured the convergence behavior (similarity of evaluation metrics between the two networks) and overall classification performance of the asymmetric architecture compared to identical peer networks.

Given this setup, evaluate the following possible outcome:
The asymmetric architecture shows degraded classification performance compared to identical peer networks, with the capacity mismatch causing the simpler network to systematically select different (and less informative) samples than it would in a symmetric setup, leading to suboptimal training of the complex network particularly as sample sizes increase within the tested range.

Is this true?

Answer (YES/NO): NO